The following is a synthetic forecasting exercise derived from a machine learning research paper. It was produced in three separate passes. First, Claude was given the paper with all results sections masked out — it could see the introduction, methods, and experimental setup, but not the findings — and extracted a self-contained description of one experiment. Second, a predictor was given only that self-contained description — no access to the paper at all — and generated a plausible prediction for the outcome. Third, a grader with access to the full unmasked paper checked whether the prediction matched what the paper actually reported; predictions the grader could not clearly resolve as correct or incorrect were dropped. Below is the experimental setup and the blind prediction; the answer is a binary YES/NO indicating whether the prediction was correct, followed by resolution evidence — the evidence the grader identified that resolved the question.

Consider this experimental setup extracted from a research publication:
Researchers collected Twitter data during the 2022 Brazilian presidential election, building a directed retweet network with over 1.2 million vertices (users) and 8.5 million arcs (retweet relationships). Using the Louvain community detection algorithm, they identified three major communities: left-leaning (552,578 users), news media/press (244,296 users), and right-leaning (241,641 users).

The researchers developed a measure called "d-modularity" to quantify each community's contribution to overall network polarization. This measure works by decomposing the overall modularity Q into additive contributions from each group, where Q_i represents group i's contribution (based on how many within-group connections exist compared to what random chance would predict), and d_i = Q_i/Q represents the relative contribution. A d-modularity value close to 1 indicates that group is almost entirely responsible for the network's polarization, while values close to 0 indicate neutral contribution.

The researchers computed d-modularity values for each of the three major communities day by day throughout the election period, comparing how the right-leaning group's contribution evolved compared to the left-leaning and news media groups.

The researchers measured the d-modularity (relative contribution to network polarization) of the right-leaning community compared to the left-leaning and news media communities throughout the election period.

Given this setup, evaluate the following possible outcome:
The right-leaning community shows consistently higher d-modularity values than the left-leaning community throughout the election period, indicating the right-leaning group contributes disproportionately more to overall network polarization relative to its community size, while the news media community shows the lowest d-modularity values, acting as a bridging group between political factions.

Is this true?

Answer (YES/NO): NO